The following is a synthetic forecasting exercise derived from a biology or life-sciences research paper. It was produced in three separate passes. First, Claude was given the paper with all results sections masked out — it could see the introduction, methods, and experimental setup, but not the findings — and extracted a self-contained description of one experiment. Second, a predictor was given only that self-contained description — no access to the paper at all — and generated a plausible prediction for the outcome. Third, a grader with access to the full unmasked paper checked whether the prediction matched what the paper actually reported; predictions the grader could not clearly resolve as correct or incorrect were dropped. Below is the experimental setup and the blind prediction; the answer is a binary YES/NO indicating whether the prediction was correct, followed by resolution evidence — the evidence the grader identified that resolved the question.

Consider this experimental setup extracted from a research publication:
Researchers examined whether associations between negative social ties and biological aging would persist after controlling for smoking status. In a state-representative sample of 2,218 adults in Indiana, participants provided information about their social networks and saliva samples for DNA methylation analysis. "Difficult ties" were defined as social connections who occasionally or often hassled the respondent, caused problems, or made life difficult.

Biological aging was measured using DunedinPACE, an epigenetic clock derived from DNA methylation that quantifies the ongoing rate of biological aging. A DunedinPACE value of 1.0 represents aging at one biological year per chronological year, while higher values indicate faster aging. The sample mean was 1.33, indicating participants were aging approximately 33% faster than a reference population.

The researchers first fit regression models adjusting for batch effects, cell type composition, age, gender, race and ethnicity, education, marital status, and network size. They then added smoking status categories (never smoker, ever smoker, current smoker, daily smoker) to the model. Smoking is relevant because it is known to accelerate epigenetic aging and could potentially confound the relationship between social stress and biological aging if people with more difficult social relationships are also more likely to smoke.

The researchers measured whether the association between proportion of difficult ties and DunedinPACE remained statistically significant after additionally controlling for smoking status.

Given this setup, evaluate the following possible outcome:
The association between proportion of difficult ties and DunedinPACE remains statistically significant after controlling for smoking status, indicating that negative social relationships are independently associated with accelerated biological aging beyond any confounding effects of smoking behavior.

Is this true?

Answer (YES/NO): NO